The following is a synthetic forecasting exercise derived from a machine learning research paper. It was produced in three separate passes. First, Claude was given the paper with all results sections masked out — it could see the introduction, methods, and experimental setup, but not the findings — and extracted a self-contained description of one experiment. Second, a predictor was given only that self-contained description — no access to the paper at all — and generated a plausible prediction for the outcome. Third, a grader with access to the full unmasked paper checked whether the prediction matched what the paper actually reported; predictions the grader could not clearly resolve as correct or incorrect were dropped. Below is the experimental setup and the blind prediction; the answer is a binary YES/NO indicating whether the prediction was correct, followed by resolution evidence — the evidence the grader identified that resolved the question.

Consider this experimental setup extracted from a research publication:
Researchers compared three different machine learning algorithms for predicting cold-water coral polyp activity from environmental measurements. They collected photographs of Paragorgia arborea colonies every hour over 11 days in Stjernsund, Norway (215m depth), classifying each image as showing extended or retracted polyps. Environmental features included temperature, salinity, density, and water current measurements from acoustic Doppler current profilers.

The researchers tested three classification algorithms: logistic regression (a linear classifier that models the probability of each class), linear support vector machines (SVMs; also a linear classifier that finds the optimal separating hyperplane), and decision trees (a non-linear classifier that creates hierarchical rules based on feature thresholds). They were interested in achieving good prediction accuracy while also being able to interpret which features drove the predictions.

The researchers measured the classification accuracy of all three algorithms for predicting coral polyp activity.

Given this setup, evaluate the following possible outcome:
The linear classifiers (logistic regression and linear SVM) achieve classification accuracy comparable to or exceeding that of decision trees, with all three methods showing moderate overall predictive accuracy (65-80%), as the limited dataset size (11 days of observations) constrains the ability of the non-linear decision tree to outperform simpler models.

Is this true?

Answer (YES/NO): NO